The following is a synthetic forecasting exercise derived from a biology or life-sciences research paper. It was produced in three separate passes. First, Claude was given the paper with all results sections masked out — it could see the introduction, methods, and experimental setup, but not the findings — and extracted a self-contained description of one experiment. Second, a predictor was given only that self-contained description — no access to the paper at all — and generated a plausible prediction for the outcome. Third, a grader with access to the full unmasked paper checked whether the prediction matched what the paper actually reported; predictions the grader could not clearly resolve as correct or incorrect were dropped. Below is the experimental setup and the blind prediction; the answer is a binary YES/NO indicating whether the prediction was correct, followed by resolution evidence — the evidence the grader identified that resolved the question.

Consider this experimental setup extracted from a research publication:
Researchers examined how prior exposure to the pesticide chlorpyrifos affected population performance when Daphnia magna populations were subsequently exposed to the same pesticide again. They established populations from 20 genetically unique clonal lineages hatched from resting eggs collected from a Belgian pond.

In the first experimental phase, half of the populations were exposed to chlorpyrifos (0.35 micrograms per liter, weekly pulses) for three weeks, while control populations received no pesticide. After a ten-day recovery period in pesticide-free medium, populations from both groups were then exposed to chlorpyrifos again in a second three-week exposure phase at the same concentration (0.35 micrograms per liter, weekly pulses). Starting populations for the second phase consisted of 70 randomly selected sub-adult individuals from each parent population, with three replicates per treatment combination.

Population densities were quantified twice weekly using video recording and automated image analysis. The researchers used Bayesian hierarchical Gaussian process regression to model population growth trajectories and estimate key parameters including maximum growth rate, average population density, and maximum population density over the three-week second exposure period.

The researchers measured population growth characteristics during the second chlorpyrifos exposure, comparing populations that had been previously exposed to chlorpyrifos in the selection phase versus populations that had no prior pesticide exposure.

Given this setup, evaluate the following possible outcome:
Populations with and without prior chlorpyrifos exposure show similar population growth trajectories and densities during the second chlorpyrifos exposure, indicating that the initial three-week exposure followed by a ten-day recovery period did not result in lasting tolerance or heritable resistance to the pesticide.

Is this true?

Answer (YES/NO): NO